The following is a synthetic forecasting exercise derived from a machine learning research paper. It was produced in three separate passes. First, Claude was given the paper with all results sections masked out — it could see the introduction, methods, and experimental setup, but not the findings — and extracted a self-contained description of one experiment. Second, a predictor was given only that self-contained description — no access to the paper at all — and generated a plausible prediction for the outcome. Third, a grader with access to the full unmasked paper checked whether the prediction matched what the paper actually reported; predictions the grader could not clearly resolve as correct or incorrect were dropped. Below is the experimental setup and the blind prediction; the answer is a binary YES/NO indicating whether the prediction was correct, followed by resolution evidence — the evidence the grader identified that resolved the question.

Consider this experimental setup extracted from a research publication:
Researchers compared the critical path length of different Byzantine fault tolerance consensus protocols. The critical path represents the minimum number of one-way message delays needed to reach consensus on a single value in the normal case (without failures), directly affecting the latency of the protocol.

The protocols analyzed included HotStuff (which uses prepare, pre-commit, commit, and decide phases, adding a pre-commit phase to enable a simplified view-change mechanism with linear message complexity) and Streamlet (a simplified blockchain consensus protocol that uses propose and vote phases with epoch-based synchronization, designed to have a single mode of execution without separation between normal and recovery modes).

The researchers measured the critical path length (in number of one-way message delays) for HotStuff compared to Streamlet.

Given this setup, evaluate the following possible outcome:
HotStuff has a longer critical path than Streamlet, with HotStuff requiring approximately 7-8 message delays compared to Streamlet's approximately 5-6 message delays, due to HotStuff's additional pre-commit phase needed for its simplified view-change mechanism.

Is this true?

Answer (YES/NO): NO